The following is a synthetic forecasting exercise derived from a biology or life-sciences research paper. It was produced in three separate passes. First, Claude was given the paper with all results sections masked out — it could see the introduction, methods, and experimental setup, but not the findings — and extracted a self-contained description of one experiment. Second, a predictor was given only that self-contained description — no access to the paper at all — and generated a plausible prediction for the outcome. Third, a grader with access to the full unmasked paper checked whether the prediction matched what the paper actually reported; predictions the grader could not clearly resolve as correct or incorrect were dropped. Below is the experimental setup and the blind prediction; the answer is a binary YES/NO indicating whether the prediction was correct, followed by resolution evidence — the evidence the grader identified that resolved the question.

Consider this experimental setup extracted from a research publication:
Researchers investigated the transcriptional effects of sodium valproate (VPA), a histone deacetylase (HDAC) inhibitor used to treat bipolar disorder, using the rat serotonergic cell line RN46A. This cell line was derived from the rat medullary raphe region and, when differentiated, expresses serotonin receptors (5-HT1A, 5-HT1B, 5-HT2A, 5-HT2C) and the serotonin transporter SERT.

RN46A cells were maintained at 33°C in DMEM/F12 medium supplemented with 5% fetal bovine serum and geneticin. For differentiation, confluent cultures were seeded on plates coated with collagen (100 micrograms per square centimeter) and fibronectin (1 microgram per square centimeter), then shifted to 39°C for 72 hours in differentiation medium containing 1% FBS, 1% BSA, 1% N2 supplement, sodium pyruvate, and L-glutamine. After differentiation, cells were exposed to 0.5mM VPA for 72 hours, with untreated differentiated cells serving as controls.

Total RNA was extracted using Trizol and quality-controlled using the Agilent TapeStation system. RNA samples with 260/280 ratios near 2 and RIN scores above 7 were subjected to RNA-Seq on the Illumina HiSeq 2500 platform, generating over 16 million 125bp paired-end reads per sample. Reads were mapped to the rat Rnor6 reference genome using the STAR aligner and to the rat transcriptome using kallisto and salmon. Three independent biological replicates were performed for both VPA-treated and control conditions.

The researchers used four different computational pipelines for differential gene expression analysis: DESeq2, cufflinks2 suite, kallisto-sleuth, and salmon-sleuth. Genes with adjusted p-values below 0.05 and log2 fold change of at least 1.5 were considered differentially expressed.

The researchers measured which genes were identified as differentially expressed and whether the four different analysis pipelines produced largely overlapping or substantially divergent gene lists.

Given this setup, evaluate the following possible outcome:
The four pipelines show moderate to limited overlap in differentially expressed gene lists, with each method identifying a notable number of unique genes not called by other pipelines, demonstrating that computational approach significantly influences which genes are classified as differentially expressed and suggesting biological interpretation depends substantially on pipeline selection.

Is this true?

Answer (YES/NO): YES